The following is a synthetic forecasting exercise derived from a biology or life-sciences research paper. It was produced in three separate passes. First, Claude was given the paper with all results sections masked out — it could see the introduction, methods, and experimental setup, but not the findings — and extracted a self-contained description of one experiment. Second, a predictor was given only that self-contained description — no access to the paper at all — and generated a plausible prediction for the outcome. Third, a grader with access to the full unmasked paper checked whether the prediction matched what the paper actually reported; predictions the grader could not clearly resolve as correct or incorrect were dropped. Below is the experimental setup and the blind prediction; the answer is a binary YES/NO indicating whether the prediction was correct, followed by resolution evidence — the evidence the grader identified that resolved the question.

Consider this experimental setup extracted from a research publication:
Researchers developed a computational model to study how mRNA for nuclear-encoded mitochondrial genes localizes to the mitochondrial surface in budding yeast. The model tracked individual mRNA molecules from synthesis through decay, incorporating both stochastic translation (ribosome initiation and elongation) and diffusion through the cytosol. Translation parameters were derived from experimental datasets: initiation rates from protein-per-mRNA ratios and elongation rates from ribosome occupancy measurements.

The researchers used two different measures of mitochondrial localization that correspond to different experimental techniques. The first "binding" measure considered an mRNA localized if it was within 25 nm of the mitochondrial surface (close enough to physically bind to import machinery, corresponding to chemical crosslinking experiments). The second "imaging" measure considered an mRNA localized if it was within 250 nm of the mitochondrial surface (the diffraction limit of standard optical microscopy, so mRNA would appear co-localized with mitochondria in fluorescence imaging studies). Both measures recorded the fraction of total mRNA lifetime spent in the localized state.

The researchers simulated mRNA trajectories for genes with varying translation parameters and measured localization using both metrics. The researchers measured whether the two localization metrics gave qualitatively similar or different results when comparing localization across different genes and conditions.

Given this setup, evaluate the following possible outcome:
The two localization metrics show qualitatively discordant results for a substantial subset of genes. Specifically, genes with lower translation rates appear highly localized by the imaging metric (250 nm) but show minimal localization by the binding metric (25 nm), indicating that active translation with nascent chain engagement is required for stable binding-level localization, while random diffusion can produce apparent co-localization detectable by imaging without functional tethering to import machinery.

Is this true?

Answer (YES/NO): NO